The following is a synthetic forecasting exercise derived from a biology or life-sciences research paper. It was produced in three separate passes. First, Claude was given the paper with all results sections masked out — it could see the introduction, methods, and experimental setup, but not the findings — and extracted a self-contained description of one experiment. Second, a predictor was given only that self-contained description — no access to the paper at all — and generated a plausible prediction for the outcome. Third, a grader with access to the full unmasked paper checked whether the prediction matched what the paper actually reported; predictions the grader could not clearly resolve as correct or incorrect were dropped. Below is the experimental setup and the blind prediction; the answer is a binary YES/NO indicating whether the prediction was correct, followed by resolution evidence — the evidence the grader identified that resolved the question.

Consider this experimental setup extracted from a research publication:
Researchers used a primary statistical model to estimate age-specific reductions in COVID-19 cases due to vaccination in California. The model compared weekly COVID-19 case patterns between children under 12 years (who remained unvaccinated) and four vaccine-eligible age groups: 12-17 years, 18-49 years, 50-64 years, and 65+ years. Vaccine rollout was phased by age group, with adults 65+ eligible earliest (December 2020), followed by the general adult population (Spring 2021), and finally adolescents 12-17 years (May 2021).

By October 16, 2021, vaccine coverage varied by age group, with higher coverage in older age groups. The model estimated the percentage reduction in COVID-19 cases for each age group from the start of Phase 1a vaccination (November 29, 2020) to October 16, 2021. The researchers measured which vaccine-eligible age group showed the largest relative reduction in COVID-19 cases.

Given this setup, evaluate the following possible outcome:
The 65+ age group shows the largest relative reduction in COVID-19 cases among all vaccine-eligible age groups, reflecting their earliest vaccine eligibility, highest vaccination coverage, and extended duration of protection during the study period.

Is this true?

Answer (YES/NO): NO